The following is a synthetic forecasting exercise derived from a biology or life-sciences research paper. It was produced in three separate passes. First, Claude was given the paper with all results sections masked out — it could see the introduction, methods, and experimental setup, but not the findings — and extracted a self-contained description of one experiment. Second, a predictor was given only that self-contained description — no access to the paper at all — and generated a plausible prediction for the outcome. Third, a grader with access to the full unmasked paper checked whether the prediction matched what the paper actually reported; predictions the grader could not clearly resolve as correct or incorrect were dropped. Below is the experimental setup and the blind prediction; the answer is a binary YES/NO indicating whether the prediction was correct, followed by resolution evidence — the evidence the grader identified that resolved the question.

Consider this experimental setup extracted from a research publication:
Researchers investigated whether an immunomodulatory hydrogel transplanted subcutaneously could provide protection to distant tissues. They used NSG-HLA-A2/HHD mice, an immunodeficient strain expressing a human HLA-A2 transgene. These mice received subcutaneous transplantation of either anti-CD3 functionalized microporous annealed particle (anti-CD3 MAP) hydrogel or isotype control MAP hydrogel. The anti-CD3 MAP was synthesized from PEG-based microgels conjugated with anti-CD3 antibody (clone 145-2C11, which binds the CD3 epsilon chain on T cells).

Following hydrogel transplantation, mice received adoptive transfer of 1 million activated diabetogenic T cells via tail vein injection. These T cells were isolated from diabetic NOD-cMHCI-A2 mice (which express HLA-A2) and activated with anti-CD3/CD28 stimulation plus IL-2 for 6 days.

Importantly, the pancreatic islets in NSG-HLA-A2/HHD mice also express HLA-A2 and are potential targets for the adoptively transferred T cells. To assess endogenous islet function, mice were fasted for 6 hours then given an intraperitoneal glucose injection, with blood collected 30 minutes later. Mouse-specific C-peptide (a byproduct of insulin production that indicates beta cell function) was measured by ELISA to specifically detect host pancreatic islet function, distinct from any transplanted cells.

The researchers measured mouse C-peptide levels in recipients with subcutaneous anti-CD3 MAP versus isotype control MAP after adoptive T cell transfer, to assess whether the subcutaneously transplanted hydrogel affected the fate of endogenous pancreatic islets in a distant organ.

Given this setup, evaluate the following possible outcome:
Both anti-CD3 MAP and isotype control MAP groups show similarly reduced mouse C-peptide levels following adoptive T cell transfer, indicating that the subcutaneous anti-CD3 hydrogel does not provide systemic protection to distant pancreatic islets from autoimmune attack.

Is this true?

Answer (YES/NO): NO